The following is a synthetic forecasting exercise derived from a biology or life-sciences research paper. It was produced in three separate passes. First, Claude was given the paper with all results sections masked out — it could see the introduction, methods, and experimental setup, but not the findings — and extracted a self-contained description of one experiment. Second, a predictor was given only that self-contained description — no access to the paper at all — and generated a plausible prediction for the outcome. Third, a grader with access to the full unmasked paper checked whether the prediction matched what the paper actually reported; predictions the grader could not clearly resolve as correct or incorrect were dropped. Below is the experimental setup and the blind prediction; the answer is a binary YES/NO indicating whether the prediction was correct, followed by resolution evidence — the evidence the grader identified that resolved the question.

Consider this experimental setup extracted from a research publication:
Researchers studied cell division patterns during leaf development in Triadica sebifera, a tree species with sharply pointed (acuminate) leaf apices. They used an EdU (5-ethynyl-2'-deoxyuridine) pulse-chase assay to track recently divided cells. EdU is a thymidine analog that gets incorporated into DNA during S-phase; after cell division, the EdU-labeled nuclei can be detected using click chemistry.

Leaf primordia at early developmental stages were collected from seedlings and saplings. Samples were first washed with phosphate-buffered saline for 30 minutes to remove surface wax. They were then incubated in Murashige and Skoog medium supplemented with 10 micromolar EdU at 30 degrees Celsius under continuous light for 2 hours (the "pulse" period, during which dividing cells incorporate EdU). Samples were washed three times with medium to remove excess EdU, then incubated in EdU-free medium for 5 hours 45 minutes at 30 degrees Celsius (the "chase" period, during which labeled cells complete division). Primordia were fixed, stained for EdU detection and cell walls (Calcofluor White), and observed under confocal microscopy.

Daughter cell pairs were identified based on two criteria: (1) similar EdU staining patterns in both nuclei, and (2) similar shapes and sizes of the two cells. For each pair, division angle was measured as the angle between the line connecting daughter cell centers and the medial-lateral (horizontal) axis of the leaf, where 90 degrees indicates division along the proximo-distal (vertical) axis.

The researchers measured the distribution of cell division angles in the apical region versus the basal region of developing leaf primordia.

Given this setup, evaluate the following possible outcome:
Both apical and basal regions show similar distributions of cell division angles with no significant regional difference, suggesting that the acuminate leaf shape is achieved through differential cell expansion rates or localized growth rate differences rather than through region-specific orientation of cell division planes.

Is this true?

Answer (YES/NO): NO